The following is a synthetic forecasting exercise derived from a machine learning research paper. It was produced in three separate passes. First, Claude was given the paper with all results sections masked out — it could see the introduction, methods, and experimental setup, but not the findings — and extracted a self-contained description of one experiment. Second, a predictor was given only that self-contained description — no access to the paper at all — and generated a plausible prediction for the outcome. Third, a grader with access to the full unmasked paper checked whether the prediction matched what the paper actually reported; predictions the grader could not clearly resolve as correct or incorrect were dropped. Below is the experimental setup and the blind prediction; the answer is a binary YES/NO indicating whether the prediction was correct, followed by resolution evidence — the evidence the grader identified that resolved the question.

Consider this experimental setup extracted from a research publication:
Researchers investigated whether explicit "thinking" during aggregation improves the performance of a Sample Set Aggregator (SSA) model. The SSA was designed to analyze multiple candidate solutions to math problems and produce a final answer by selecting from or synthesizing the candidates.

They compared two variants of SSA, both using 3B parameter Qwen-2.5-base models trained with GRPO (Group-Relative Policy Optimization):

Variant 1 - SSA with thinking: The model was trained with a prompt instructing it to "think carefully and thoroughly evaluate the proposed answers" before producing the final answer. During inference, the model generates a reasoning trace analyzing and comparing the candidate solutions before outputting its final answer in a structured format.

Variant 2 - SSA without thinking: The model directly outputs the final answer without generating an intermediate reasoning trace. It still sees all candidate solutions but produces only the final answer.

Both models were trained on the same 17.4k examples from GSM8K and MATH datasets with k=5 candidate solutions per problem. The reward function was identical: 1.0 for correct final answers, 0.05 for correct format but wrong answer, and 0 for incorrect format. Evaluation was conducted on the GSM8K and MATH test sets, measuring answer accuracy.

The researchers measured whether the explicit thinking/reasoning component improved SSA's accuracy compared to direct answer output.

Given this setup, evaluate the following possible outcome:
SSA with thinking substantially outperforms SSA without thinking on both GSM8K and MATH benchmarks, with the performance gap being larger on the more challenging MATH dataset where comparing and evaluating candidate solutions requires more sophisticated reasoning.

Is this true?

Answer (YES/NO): NO